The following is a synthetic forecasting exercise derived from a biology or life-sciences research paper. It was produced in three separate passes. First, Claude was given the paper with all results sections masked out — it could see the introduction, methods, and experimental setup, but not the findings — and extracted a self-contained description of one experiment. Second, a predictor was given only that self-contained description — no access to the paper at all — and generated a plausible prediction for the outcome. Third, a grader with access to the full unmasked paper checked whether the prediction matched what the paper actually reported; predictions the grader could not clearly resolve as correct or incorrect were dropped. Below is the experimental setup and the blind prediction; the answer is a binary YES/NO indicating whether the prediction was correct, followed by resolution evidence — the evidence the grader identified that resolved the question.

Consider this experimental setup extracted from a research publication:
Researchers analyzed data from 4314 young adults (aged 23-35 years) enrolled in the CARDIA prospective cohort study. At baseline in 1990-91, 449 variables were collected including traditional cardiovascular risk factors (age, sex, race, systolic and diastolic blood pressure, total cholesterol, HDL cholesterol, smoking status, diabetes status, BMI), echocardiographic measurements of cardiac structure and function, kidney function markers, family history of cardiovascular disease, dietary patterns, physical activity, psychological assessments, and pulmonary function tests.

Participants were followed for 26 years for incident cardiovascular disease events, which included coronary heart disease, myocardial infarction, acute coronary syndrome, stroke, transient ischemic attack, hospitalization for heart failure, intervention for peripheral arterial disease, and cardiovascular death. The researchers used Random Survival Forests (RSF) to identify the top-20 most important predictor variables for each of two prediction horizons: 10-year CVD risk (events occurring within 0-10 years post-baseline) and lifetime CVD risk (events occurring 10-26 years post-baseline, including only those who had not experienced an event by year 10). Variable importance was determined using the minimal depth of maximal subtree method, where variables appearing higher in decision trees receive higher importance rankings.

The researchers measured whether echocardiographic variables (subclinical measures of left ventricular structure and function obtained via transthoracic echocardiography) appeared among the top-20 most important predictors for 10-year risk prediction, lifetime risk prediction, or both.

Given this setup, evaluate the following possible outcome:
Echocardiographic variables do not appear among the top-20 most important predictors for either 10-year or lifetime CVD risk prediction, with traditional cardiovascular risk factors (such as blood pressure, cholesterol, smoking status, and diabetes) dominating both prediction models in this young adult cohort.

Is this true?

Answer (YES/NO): NO